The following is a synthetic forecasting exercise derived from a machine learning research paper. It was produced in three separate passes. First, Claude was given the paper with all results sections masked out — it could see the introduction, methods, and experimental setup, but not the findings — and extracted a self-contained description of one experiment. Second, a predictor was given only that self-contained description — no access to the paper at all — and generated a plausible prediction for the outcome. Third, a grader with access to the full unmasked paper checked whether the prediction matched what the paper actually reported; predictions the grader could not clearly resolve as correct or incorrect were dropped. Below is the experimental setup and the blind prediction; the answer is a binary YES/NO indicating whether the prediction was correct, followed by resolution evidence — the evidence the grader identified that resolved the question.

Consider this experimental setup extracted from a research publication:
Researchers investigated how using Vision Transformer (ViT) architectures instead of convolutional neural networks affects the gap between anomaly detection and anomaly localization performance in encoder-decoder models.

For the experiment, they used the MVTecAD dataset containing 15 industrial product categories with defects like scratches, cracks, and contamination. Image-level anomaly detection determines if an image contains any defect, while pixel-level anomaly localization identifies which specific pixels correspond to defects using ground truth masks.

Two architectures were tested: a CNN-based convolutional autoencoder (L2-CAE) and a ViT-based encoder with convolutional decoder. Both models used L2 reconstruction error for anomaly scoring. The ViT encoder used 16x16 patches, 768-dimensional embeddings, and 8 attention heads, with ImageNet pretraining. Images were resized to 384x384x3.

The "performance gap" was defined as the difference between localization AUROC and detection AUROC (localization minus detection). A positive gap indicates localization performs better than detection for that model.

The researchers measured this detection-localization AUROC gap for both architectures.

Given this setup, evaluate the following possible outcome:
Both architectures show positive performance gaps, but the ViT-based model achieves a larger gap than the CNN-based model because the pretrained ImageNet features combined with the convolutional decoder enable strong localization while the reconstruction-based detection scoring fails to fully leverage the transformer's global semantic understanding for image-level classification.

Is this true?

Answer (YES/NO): NO